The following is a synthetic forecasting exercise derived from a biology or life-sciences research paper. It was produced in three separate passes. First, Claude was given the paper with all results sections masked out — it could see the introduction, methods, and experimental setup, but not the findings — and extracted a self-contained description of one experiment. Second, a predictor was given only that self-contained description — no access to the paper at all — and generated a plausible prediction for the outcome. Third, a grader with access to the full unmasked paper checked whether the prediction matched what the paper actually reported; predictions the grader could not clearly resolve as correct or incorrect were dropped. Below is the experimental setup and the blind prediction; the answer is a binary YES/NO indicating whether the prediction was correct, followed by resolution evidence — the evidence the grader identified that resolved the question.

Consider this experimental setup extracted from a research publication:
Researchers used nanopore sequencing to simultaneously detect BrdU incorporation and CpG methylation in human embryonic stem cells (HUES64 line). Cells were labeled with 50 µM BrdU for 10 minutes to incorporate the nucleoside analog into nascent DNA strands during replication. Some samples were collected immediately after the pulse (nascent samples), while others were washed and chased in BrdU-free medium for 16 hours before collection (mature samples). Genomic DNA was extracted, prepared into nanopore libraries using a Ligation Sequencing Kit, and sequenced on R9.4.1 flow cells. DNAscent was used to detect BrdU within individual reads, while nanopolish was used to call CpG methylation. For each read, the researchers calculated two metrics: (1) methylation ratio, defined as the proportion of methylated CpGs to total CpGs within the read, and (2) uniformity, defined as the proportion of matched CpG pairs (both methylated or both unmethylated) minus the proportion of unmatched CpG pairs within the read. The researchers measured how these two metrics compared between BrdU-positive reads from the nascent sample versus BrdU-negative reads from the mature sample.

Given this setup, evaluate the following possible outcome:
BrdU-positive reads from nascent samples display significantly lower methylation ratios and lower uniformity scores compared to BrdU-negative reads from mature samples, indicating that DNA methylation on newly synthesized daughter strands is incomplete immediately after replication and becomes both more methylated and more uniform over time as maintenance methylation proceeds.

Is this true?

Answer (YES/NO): YES